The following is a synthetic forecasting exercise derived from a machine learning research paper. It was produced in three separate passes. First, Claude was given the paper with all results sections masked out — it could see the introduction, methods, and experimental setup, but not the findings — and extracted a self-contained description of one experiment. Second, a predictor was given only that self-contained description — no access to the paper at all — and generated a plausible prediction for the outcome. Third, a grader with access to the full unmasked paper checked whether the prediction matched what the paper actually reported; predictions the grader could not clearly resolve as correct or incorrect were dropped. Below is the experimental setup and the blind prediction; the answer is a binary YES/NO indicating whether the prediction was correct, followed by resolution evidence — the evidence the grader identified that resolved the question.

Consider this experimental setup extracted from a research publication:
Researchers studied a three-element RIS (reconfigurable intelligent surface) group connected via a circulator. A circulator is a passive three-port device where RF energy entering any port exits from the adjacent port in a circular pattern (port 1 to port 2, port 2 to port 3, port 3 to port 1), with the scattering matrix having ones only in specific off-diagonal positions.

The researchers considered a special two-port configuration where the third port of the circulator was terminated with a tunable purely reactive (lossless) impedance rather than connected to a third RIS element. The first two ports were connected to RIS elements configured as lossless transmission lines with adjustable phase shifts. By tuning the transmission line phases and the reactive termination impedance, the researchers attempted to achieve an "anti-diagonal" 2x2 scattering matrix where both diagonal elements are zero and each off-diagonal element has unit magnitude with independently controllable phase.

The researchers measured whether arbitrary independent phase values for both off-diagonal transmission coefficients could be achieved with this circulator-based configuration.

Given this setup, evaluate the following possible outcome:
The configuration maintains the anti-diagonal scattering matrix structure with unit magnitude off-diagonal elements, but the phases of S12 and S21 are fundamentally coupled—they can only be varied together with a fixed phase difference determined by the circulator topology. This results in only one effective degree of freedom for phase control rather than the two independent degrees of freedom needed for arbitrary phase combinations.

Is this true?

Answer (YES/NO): NO